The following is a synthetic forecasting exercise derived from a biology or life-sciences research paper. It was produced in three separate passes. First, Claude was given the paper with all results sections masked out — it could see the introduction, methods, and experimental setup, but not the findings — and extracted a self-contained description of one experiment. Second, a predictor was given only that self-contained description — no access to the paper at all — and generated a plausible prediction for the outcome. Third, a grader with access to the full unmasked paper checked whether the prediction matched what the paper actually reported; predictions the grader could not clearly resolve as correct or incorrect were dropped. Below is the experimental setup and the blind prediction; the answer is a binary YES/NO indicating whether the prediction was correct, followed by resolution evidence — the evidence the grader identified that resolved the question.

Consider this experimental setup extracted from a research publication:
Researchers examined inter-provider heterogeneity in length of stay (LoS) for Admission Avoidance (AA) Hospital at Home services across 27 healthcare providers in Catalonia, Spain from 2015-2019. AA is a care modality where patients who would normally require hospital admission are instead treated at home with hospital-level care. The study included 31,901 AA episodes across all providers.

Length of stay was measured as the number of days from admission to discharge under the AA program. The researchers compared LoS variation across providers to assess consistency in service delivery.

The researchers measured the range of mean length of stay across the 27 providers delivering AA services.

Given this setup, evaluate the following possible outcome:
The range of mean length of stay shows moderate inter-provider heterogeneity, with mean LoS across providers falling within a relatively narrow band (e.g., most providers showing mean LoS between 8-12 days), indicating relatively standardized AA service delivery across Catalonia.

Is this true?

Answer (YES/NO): NO